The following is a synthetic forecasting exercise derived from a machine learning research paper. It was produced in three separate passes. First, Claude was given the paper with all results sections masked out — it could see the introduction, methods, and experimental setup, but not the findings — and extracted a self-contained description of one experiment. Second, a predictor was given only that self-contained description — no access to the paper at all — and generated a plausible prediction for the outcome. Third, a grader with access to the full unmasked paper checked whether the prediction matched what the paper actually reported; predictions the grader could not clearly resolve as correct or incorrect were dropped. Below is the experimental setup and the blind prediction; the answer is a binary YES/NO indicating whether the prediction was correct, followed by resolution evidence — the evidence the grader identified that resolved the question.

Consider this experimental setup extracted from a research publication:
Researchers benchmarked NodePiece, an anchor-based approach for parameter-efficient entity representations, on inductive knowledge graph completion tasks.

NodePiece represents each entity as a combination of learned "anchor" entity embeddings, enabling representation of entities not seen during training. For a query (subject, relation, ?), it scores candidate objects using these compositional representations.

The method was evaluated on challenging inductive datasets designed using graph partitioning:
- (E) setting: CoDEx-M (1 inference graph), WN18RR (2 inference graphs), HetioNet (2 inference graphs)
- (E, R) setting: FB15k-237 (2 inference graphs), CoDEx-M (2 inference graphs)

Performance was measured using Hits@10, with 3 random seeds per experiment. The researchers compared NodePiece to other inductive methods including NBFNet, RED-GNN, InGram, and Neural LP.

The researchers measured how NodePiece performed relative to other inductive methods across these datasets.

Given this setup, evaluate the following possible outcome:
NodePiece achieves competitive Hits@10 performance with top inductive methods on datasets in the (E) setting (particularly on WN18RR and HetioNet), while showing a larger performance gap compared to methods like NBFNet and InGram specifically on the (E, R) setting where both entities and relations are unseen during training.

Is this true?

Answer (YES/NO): NO